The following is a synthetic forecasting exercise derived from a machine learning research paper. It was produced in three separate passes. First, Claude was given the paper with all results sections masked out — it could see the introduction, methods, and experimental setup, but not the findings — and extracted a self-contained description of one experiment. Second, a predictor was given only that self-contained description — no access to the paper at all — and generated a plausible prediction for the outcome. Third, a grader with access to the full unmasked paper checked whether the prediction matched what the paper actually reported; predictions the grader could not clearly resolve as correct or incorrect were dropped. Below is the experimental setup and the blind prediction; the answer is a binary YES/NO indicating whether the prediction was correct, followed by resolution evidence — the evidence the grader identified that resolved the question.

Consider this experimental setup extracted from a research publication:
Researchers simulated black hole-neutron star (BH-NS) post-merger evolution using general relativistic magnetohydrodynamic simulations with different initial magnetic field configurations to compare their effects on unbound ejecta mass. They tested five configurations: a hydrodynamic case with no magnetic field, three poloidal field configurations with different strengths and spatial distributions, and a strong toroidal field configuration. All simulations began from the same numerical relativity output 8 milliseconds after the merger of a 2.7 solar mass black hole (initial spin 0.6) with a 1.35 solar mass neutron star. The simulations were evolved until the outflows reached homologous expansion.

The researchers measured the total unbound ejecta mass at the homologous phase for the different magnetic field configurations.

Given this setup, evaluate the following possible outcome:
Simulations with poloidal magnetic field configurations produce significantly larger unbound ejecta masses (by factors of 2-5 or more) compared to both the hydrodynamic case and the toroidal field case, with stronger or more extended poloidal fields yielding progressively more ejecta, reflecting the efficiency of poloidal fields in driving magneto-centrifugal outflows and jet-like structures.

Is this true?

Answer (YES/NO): NO